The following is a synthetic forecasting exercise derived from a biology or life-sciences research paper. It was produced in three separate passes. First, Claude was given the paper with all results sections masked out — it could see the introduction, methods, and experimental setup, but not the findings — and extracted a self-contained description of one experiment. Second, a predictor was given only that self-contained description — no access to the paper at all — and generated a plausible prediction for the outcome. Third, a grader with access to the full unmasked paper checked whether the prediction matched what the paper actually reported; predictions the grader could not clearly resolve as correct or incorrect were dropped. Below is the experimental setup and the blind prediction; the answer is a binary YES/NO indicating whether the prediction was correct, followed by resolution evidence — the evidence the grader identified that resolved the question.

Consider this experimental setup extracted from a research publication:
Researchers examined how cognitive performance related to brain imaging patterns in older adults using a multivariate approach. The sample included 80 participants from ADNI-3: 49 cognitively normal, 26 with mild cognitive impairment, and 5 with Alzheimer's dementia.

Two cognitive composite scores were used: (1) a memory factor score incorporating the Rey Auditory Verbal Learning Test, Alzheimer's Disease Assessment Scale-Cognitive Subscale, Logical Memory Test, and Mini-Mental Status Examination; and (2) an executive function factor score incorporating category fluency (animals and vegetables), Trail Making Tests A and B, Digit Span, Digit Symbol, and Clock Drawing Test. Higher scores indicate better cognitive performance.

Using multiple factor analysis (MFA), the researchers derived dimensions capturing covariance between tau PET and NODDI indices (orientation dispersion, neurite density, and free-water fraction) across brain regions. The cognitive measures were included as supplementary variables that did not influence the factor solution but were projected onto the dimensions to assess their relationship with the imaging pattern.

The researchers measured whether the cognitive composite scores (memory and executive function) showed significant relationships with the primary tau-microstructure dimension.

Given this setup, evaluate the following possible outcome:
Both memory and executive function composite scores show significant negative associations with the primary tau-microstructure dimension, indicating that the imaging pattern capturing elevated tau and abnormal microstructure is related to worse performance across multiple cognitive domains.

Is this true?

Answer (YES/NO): YES